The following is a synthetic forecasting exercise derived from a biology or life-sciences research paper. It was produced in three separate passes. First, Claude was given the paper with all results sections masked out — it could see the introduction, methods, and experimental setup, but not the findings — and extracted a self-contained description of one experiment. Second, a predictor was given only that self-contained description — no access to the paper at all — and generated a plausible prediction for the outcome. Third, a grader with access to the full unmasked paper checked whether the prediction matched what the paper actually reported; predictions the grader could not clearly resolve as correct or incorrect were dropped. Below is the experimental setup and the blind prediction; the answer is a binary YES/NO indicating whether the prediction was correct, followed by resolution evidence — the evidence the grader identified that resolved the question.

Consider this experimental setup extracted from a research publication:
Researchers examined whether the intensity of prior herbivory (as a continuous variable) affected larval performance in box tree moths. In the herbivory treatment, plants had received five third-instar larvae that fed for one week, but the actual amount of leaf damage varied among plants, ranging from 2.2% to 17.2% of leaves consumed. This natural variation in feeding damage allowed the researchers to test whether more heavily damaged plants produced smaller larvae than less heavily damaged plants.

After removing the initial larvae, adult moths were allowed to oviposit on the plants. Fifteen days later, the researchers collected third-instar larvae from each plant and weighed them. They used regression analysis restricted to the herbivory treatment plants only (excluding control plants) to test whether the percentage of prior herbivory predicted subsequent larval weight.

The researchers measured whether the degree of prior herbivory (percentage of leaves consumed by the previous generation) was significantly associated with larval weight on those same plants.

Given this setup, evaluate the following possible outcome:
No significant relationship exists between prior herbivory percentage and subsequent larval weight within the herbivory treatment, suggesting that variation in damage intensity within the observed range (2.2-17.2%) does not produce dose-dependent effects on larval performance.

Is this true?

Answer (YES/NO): YES